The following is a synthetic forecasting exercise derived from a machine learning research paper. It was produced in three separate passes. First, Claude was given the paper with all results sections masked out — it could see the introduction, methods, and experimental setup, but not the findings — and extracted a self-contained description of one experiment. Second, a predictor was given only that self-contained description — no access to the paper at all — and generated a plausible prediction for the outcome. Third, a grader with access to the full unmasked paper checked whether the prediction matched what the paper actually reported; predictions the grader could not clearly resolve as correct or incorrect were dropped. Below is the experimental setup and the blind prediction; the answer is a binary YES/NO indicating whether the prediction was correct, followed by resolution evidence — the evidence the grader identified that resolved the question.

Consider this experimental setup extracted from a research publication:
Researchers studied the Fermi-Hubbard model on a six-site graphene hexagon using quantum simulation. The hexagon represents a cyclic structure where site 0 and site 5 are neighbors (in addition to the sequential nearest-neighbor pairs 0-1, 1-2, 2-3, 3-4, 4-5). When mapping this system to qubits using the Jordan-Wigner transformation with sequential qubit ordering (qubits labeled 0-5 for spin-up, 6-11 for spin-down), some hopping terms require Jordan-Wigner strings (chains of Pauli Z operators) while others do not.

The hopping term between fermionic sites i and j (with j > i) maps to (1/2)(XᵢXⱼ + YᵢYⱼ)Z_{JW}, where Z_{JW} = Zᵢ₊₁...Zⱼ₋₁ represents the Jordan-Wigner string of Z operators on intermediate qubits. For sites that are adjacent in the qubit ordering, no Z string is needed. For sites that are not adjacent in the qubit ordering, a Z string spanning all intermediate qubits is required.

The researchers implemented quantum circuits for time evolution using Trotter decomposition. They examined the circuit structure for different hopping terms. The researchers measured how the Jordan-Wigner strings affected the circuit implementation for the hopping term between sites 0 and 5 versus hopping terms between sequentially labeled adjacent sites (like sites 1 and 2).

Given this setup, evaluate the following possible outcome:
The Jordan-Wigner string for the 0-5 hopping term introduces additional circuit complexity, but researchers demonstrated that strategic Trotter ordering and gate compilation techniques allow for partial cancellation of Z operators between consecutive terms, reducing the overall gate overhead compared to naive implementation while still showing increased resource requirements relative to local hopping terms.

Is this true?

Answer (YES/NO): NO